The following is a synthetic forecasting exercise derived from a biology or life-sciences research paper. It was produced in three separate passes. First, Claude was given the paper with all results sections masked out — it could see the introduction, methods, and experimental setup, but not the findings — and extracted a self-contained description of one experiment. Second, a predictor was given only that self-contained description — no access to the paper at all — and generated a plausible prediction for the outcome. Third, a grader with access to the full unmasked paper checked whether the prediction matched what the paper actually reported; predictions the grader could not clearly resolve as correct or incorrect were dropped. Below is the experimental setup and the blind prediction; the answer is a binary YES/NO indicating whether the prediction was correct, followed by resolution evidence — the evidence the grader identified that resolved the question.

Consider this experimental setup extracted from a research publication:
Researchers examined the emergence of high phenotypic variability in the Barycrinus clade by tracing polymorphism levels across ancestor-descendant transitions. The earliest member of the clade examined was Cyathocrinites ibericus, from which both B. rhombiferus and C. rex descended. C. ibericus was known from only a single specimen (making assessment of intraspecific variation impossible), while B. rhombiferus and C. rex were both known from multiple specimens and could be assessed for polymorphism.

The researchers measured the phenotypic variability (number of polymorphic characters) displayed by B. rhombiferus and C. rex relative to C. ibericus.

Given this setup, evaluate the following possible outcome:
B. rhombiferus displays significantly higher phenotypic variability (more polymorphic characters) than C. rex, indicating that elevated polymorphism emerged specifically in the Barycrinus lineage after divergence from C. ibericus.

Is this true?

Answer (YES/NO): NO